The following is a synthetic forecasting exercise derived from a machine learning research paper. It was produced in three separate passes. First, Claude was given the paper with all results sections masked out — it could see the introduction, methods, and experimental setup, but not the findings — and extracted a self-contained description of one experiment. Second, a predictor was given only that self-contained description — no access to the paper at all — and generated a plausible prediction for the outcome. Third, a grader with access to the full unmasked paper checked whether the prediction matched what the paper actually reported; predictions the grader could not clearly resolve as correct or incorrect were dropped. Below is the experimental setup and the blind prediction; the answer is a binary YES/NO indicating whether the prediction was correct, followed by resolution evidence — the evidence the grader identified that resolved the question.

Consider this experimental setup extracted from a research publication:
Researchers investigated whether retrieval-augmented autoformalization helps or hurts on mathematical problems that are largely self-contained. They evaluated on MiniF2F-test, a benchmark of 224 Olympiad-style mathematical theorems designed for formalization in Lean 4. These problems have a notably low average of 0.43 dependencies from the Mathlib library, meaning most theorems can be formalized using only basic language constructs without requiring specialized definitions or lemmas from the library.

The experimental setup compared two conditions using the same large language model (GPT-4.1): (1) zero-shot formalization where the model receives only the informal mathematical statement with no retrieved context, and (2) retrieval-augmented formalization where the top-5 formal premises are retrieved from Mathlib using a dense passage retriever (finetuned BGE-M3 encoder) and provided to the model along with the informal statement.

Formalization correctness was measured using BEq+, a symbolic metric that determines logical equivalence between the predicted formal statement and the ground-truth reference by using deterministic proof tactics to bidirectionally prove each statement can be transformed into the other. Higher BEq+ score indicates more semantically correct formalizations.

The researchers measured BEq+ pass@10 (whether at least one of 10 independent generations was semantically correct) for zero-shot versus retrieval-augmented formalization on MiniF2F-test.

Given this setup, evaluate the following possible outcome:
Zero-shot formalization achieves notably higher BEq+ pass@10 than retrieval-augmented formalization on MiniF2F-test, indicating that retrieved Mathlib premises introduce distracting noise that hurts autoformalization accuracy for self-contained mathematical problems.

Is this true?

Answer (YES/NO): NO